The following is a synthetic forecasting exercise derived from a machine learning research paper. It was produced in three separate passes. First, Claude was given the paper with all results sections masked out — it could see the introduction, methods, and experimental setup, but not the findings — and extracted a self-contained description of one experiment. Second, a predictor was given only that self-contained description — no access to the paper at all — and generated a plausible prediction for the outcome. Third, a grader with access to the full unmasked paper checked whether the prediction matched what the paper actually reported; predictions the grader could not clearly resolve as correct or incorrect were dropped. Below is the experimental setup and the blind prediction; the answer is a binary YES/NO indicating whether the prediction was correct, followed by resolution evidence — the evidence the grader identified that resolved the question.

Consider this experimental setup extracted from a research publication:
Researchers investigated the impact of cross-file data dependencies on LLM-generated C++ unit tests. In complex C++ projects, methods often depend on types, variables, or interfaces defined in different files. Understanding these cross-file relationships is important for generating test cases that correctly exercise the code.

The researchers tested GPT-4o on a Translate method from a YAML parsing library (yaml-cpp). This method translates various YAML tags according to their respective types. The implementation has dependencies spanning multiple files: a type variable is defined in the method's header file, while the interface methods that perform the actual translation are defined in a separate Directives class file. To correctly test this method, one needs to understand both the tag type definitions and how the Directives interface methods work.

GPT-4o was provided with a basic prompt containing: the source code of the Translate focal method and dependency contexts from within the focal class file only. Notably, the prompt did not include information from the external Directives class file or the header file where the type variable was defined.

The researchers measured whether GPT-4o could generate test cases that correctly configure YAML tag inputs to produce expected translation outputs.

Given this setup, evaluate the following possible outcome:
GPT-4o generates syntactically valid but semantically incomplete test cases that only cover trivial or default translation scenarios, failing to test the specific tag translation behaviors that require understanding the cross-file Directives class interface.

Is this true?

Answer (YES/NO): NO